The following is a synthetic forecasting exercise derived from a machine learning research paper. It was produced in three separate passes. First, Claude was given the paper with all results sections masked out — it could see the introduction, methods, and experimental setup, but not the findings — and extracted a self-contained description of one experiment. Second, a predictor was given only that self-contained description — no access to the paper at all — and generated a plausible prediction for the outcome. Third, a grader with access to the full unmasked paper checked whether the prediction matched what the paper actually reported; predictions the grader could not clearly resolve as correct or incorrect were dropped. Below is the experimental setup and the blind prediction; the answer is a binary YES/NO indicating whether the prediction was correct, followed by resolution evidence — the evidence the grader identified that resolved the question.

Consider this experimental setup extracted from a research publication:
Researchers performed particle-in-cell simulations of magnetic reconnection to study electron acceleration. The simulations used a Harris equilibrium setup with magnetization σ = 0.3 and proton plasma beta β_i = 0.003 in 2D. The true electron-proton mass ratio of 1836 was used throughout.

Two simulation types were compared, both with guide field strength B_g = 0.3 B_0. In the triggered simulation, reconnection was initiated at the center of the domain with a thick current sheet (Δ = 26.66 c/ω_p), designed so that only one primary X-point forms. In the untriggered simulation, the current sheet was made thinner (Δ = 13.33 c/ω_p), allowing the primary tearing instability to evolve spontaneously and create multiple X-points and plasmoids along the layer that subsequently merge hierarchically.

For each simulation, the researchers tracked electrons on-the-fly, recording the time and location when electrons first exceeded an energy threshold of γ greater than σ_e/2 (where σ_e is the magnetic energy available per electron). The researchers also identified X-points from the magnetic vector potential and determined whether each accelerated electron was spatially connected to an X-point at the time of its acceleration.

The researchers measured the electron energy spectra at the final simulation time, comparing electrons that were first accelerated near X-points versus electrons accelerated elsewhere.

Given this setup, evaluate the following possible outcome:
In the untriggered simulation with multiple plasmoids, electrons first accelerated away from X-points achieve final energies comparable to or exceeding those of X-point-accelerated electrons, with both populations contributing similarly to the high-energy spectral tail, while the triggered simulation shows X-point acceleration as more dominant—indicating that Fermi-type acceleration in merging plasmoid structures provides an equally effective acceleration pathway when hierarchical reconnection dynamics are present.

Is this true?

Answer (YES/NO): NO